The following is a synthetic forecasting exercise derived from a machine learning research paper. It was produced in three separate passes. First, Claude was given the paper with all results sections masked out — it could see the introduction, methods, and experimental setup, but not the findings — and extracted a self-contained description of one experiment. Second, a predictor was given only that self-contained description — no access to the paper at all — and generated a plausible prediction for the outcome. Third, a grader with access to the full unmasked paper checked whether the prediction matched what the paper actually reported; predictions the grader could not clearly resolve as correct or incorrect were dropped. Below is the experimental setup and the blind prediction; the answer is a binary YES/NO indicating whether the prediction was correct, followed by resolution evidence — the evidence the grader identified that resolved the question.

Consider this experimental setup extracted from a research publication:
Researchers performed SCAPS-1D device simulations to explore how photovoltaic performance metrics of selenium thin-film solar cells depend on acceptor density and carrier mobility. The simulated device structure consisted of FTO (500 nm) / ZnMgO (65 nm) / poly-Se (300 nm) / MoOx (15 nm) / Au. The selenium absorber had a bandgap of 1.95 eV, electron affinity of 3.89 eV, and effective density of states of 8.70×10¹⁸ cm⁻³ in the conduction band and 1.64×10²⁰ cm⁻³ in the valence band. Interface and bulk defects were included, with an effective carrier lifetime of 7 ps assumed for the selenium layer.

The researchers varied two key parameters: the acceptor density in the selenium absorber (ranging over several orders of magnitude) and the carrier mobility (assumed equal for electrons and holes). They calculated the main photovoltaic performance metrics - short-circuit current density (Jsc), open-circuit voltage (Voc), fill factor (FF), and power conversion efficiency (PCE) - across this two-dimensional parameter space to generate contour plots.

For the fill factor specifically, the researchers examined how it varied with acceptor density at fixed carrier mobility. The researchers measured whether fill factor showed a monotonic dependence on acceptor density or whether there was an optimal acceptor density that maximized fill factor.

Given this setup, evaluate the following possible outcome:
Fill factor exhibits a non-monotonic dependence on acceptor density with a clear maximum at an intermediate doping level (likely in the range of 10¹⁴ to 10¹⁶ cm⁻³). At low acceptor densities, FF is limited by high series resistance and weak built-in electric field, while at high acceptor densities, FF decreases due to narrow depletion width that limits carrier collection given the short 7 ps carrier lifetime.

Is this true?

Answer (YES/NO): NO